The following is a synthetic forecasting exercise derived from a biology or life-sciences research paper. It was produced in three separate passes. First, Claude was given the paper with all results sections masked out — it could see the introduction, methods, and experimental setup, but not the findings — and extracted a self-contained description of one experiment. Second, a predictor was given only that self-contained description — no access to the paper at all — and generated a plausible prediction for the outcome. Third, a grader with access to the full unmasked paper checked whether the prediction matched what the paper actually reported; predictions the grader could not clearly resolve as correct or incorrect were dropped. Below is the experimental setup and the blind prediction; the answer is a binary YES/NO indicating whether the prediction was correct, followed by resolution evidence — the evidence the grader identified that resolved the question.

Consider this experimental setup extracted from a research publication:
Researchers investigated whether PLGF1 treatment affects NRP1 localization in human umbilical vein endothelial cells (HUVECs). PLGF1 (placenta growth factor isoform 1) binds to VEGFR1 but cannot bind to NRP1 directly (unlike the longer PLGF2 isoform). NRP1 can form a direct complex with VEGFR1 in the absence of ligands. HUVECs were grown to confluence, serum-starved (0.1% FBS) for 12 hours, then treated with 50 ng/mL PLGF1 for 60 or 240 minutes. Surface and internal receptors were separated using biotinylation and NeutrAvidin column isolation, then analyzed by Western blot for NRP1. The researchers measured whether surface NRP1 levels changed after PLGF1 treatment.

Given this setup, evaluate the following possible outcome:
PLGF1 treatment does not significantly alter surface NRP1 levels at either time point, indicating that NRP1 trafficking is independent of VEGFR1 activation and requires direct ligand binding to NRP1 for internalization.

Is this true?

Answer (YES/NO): NO